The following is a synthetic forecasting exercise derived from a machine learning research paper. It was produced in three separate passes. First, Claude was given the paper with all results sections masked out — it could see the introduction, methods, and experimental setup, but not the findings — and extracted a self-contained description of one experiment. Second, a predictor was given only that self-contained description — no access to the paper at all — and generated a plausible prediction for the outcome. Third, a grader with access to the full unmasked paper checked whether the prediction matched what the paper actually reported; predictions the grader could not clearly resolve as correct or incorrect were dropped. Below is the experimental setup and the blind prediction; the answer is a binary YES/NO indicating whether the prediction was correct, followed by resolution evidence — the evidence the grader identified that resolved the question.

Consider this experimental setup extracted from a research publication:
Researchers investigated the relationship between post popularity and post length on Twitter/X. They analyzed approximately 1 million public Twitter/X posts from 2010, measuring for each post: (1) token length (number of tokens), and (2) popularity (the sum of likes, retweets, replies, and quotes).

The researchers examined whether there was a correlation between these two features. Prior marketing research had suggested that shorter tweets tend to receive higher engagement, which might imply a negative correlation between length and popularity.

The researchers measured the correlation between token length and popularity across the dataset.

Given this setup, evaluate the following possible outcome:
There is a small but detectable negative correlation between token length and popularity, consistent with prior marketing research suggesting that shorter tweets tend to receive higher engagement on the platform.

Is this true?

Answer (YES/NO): NO